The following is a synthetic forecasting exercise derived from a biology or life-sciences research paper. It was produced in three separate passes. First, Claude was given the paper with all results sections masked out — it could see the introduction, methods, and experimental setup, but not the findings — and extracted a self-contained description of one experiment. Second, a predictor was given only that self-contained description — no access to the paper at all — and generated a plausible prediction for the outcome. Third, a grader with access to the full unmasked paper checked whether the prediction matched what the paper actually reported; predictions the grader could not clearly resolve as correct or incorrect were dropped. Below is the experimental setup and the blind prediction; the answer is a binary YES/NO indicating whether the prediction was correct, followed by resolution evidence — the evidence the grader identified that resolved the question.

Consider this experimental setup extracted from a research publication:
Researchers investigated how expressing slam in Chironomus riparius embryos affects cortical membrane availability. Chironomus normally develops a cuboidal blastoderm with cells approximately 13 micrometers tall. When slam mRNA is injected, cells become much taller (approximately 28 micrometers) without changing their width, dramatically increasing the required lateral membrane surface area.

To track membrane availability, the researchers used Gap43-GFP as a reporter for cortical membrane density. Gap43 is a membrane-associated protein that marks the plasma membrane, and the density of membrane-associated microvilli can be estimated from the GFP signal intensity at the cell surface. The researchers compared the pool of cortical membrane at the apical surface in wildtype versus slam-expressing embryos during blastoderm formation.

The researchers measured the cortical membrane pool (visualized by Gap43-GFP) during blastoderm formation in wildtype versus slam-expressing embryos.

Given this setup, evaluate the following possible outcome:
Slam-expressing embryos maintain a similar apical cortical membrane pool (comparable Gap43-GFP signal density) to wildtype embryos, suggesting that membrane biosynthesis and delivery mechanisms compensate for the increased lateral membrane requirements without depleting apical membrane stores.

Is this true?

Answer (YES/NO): NO